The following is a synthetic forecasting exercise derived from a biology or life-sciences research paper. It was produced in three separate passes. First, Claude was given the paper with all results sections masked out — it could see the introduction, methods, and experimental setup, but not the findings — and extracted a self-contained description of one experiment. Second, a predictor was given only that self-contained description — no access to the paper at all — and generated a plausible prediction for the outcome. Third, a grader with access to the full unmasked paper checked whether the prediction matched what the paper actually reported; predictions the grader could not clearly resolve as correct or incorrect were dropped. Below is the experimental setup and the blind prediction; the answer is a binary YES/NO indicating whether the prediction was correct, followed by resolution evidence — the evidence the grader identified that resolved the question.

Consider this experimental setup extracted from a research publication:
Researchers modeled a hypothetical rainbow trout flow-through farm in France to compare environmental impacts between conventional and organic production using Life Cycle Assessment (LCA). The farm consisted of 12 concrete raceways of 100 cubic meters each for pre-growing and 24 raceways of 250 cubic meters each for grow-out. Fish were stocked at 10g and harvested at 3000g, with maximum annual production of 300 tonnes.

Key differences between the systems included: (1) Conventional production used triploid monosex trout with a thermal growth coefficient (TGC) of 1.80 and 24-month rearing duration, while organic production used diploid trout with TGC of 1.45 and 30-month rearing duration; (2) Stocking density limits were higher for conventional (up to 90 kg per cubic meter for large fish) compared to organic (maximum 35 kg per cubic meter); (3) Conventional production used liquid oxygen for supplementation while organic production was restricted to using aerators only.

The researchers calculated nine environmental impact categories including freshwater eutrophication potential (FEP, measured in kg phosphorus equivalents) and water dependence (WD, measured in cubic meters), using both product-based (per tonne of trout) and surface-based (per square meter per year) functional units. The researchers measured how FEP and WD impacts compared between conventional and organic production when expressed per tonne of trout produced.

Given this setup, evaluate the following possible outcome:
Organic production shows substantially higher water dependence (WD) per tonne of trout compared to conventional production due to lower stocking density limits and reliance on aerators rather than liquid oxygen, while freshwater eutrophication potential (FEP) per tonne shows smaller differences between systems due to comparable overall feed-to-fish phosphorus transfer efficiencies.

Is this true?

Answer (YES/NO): NO